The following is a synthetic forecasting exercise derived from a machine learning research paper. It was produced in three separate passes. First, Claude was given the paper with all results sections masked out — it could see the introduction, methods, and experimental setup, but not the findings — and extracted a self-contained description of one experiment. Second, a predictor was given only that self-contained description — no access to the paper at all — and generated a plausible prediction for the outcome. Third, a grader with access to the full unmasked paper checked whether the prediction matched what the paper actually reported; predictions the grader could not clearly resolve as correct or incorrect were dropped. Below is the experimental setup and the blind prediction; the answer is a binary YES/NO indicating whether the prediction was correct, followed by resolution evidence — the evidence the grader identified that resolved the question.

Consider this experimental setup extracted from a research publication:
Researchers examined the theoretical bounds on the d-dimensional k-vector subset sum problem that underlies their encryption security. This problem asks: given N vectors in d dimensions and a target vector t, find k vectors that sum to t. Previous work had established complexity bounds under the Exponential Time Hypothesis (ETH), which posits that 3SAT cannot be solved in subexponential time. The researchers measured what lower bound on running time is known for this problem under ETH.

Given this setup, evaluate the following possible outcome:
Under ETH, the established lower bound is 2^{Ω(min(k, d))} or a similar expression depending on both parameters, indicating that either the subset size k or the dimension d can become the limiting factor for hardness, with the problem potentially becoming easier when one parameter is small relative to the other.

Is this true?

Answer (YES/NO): NO